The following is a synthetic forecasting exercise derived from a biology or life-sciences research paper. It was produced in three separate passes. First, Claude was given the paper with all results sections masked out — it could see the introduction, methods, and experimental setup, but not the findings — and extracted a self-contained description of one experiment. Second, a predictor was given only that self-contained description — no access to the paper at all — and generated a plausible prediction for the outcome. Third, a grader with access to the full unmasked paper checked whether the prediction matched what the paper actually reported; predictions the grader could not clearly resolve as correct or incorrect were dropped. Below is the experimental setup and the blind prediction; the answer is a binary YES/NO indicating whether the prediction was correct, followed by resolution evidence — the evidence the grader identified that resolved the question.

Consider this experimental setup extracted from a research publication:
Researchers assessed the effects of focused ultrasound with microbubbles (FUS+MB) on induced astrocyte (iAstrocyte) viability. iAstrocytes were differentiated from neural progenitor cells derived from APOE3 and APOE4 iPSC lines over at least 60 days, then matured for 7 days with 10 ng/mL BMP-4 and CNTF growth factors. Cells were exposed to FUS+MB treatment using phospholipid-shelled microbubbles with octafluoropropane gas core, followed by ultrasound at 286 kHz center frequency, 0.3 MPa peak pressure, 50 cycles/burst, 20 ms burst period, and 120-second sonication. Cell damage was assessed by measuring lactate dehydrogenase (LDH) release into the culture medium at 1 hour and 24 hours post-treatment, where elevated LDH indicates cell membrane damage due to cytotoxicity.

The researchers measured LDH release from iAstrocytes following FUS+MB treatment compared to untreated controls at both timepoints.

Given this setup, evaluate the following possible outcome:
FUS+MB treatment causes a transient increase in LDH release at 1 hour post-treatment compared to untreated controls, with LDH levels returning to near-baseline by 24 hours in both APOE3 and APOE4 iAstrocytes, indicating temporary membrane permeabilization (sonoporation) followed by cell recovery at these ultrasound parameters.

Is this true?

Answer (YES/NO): NO